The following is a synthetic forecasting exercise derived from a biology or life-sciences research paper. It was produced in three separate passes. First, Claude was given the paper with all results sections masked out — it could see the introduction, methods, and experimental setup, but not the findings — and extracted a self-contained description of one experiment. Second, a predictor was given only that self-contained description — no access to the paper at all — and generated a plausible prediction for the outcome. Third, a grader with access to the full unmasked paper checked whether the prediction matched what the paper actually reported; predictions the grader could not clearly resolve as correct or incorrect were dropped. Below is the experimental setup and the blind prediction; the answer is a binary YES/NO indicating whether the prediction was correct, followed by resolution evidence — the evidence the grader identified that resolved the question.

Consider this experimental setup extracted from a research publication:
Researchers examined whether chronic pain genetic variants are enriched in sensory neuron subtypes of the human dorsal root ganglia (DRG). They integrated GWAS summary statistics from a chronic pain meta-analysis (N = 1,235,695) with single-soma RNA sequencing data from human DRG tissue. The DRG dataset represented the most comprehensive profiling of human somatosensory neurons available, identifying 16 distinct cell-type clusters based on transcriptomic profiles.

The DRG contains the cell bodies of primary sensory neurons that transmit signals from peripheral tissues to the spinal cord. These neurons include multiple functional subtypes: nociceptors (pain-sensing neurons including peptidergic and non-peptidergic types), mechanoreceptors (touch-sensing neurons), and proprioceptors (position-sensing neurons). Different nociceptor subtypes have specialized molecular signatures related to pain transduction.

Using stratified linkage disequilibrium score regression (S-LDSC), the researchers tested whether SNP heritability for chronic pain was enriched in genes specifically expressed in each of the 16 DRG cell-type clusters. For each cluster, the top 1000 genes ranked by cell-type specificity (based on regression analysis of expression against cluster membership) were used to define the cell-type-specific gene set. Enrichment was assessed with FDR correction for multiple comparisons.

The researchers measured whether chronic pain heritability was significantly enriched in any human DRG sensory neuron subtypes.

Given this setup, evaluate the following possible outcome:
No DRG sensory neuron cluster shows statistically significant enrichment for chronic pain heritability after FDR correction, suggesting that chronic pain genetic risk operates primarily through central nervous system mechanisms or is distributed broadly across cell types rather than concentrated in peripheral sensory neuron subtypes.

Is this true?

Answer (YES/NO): NO